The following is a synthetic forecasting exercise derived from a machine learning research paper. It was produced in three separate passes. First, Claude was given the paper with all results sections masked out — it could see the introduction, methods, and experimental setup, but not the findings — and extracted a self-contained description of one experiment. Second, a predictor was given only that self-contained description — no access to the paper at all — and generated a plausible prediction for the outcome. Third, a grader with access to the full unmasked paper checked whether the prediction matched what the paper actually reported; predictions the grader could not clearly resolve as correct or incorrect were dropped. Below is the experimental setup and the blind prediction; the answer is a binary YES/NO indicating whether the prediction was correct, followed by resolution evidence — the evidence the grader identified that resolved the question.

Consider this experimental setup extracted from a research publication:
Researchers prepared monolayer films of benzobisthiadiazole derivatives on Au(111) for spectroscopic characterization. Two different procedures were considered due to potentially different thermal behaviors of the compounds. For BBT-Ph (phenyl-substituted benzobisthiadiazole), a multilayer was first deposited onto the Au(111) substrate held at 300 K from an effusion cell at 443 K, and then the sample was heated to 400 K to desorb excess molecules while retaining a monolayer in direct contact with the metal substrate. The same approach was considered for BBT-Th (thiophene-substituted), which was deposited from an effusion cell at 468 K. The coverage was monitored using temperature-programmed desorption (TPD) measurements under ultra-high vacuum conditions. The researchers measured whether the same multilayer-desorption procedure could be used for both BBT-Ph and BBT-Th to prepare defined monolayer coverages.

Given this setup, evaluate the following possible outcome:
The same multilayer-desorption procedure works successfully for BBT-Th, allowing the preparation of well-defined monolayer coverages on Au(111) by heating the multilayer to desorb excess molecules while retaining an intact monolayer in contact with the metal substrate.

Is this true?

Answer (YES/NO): NO